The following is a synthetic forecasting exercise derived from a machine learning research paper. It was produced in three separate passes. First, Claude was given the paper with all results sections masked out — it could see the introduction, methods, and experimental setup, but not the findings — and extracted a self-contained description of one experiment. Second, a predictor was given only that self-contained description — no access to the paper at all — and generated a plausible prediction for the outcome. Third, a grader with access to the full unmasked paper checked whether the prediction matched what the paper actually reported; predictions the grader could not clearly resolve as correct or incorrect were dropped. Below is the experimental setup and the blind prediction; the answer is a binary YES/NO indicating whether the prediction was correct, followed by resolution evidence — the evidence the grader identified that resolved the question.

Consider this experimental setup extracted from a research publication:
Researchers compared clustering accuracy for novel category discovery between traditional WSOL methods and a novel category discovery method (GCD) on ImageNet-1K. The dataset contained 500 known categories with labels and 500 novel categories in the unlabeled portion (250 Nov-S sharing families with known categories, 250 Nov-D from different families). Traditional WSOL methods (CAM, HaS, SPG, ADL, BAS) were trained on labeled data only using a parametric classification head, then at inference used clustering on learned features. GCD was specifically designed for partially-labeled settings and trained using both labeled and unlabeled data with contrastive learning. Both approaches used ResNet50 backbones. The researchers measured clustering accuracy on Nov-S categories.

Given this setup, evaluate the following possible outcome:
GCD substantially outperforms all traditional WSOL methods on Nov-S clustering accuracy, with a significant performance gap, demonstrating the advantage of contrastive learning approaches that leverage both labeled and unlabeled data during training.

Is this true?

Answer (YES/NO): NO